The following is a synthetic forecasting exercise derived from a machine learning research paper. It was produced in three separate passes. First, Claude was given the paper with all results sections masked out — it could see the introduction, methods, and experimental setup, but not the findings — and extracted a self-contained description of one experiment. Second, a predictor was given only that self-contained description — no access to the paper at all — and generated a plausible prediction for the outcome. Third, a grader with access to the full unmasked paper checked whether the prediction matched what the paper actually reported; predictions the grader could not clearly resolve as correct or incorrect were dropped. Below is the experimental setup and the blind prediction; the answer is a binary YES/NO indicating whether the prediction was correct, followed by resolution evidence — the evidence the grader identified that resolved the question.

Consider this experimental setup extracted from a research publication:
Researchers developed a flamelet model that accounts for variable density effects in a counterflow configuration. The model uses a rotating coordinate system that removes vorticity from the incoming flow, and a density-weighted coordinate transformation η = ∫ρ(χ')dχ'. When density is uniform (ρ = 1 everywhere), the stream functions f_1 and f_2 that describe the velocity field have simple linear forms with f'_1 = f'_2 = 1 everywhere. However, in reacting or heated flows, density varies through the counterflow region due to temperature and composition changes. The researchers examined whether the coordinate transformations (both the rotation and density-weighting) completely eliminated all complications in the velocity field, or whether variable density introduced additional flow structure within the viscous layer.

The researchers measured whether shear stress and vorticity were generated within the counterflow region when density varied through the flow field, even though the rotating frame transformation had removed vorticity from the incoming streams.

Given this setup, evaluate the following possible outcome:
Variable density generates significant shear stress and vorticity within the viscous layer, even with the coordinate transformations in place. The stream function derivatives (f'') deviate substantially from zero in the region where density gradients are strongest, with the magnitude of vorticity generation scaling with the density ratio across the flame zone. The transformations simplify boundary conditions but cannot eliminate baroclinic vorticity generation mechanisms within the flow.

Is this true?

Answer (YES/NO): YES